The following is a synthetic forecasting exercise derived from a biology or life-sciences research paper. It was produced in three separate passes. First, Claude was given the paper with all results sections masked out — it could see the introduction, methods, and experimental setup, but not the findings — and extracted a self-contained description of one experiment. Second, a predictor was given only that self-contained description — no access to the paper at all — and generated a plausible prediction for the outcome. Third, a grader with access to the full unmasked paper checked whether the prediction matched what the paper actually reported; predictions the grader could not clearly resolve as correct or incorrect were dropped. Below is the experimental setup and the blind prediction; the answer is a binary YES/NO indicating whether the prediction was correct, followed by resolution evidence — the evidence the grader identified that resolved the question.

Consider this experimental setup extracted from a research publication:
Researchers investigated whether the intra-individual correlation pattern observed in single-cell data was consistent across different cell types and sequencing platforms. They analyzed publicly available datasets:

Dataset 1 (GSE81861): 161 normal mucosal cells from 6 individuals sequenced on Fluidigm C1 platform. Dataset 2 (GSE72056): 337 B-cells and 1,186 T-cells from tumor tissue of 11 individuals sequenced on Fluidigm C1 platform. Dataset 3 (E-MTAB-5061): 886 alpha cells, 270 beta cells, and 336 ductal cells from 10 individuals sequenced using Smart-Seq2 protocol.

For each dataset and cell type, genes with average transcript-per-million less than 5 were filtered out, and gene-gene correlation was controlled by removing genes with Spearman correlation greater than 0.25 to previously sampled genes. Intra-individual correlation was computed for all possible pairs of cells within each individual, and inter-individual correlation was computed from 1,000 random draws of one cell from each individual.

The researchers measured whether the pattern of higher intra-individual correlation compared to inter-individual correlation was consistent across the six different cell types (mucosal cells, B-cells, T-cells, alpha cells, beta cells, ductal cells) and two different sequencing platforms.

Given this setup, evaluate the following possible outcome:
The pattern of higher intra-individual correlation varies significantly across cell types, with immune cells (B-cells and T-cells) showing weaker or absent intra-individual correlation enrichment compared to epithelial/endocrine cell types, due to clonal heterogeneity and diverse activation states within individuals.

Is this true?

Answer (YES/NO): NO